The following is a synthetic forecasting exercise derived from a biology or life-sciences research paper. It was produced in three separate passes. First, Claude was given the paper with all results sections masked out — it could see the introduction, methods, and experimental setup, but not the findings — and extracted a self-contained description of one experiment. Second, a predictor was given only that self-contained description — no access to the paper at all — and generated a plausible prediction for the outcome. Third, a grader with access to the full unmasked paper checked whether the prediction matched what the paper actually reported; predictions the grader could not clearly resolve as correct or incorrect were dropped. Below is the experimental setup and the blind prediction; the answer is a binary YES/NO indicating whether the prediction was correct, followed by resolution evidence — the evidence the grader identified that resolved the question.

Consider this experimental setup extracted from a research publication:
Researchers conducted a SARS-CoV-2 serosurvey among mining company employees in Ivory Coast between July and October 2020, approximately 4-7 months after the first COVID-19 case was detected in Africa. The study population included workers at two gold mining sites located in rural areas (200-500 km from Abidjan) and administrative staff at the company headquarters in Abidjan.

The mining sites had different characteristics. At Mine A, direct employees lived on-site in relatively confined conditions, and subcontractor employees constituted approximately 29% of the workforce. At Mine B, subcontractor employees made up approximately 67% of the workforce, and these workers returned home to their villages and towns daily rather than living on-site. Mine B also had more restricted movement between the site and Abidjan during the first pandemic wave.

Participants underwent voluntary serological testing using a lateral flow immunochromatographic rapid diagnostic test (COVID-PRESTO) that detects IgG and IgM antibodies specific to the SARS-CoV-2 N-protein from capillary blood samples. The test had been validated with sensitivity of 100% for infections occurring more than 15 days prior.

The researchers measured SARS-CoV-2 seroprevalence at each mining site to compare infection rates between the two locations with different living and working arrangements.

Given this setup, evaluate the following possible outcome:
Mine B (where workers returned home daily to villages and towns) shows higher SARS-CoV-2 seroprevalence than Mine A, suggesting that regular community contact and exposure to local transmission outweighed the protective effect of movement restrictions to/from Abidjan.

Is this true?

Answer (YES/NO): NO